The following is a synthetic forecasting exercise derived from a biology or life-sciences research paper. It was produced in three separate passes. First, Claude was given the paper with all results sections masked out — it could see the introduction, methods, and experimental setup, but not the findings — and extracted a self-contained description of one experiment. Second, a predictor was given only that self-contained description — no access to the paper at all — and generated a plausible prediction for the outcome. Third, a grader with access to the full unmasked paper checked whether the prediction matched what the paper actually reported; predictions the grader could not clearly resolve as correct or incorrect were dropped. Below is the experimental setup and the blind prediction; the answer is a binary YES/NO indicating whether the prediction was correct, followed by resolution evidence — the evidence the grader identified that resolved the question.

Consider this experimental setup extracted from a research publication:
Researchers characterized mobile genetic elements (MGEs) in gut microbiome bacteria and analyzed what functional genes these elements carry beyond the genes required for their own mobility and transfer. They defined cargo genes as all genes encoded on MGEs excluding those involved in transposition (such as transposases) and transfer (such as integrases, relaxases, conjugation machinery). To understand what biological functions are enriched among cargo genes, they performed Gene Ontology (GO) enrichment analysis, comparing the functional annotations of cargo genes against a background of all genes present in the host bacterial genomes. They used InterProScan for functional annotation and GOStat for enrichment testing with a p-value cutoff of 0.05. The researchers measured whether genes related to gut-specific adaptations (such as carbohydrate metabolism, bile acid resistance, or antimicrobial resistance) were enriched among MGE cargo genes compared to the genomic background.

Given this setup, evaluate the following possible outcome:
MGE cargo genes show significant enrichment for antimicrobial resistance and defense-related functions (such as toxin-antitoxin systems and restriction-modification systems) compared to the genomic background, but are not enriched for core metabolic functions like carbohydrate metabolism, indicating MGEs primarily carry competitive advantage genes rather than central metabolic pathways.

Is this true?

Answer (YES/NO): NO